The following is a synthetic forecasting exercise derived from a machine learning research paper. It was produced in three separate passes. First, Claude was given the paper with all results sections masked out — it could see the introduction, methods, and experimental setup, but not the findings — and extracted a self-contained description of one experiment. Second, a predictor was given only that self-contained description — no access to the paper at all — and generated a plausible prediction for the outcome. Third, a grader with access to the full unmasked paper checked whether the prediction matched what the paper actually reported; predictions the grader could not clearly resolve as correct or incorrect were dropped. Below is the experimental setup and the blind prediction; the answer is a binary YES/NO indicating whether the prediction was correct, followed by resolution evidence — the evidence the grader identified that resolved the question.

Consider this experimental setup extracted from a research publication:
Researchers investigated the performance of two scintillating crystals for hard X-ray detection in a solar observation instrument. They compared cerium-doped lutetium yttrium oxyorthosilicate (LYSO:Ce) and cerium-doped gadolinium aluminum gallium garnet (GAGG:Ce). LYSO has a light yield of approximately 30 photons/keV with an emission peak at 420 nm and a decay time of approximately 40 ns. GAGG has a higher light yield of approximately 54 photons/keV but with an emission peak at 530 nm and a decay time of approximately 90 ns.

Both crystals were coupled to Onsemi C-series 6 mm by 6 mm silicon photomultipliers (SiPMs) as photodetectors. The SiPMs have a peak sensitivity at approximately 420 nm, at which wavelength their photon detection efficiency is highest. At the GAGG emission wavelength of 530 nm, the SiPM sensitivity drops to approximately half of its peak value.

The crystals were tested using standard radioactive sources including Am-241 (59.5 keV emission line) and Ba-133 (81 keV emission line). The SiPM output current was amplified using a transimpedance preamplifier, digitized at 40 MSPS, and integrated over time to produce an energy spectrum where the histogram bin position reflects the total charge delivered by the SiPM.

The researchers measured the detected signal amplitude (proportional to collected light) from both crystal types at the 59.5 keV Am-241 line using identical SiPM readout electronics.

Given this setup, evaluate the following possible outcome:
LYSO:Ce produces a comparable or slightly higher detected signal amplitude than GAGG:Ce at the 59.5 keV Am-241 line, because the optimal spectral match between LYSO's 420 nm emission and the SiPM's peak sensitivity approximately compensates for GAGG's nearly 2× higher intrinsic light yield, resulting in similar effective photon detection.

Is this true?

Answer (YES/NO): NO